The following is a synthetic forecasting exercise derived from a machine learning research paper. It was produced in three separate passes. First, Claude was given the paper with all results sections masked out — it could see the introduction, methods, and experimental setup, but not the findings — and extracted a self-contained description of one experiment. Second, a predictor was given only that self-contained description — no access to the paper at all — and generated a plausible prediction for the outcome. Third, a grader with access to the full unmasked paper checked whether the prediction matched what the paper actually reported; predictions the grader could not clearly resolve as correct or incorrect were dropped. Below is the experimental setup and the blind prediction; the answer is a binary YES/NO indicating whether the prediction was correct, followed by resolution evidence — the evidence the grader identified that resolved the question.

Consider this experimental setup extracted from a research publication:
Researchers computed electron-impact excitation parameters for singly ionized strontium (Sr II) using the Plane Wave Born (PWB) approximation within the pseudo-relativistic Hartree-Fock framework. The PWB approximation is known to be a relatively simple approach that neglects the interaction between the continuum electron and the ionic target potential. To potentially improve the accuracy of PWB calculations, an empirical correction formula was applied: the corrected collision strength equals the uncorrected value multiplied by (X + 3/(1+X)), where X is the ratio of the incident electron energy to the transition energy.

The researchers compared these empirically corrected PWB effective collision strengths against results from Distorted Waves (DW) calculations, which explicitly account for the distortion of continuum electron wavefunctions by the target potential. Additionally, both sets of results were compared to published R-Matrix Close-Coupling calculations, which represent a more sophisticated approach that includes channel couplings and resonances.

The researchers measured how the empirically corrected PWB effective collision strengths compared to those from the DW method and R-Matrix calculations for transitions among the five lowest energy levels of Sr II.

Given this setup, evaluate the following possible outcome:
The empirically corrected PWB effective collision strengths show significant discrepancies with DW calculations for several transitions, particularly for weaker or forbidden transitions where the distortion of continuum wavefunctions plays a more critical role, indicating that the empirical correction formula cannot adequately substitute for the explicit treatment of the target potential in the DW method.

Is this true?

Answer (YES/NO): NO